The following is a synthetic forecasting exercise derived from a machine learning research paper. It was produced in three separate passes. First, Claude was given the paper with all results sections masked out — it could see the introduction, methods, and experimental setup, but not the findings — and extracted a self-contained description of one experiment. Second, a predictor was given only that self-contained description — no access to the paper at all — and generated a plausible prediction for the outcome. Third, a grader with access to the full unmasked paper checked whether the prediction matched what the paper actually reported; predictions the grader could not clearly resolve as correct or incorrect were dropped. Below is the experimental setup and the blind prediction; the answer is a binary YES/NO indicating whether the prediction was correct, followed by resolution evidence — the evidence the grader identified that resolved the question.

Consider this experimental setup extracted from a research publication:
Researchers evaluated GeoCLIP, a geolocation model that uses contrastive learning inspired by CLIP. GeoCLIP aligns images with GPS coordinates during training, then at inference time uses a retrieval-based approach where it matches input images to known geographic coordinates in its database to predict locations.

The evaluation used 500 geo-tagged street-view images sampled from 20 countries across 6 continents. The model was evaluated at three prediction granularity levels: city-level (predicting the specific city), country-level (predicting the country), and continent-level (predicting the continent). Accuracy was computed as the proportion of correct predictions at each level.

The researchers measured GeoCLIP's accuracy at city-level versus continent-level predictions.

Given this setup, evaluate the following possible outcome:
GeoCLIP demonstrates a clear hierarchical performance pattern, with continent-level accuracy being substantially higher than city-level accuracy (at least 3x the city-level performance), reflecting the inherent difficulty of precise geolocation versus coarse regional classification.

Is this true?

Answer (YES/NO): YES